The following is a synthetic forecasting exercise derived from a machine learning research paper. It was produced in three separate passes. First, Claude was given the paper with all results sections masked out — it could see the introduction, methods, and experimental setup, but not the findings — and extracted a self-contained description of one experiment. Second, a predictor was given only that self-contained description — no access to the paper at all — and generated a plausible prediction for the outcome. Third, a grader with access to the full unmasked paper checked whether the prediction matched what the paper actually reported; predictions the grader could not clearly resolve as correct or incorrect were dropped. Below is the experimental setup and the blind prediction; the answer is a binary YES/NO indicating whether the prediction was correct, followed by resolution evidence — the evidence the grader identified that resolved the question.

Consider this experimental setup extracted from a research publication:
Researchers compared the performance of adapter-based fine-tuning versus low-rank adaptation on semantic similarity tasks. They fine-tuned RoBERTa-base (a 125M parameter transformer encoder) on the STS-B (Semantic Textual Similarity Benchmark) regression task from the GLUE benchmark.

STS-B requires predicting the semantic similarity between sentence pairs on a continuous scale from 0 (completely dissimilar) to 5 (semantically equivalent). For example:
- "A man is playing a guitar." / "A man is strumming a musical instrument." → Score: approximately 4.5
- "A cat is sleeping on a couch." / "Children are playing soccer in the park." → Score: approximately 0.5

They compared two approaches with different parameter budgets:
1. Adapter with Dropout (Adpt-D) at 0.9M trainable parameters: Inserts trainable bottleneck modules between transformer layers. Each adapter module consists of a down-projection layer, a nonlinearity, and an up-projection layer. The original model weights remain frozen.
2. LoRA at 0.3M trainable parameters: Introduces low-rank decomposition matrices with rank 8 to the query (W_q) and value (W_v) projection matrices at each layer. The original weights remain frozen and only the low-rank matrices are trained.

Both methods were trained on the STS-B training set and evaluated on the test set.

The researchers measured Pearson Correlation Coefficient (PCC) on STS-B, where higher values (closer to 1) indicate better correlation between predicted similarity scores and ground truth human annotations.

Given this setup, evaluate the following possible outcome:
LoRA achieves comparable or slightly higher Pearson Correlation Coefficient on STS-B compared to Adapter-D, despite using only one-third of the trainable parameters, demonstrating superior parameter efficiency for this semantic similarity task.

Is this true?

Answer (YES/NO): YES